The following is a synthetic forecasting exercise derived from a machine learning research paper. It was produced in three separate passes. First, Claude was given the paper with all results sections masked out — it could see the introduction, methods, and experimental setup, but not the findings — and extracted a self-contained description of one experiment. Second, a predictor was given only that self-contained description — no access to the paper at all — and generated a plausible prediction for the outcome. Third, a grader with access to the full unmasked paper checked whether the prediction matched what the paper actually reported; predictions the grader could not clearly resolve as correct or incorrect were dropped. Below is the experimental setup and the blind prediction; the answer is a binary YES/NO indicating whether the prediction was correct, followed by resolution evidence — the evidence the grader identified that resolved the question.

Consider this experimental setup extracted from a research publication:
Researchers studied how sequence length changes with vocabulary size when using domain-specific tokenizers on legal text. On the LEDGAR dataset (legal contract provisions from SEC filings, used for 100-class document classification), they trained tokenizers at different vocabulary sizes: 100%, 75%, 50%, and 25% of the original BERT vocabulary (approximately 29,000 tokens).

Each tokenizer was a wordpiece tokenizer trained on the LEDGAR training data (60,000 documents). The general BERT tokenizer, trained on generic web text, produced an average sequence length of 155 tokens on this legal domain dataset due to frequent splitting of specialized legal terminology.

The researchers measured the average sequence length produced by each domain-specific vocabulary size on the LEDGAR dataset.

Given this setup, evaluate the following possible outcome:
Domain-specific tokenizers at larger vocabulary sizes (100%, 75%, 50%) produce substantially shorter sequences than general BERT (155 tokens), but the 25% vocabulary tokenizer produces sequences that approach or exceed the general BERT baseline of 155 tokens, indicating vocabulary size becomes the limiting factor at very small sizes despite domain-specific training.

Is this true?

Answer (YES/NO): NO